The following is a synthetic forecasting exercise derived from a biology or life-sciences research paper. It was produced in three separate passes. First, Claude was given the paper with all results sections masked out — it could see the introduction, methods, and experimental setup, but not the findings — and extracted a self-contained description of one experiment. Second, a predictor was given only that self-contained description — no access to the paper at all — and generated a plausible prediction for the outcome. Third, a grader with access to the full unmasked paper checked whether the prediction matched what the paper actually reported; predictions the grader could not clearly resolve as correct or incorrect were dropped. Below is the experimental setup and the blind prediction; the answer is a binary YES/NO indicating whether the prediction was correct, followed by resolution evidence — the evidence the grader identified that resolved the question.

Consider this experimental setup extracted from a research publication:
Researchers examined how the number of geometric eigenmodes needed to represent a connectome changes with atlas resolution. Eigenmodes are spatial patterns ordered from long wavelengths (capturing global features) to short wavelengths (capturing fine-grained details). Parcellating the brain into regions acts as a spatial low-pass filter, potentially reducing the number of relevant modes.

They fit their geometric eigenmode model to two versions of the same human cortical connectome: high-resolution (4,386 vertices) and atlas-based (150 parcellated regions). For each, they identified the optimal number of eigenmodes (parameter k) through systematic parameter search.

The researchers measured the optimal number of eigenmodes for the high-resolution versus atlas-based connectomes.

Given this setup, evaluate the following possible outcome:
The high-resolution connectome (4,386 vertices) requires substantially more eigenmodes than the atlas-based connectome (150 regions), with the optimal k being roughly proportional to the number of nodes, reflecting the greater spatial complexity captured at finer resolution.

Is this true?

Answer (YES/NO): NO